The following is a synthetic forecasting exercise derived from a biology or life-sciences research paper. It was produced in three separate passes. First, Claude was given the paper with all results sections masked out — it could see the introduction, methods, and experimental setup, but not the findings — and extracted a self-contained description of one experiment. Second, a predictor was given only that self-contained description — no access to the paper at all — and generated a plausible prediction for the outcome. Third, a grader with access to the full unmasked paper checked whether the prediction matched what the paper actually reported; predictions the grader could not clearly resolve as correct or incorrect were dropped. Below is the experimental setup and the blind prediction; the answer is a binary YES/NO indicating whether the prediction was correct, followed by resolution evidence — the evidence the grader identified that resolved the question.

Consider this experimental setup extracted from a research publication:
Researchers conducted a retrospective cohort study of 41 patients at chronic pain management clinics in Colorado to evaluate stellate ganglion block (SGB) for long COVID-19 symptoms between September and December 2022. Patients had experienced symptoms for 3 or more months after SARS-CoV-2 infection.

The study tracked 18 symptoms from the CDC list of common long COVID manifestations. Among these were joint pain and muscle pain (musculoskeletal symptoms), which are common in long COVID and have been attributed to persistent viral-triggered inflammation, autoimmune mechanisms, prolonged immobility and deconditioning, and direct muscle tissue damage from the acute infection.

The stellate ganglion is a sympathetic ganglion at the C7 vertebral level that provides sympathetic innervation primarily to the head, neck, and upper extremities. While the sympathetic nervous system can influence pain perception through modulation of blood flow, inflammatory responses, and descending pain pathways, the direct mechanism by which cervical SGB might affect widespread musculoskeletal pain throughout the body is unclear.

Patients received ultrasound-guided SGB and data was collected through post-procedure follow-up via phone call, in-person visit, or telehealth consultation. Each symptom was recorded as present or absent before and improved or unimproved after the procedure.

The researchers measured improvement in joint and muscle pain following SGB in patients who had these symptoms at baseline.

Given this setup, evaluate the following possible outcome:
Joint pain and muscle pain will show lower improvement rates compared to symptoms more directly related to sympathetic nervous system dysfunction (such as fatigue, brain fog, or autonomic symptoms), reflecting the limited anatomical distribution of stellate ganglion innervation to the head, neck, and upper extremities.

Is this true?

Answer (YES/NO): YES